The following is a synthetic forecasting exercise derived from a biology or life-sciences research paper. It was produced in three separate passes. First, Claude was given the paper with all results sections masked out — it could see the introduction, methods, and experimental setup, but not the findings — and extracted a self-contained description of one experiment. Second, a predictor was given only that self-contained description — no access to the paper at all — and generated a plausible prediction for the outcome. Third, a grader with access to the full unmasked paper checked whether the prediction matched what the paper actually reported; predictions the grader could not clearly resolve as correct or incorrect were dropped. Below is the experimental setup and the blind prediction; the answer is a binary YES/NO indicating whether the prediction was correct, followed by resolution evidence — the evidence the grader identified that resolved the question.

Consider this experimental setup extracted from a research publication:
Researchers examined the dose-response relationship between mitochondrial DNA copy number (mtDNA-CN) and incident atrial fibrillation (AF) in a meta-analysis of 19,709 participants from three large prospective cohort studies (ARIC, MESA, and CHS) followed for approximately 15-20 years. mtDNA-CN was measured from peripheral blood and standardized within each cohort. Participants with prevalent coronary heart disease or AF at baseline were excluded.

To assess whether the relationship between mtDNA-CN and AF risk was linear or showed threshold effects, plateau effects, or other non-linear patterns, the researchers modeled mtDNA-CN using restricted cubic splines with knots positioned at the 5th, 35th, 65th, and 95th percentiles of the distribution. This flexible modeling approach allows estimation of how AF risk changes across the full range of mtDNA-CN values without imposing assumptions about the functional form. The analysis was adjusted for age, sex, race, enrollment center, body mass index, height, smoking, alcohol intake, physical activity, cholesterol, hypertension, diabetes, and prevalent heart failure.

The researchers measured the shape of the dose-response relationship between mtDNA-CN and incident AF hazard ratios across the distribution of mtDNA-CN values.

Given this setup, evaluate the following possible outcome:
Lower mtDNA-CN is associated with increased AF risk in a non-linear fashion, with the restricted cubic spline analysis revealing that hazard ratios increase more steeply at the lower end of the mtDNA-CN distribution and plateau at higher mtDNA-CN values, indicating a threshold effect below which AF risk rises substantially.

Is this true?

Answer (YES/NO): NO